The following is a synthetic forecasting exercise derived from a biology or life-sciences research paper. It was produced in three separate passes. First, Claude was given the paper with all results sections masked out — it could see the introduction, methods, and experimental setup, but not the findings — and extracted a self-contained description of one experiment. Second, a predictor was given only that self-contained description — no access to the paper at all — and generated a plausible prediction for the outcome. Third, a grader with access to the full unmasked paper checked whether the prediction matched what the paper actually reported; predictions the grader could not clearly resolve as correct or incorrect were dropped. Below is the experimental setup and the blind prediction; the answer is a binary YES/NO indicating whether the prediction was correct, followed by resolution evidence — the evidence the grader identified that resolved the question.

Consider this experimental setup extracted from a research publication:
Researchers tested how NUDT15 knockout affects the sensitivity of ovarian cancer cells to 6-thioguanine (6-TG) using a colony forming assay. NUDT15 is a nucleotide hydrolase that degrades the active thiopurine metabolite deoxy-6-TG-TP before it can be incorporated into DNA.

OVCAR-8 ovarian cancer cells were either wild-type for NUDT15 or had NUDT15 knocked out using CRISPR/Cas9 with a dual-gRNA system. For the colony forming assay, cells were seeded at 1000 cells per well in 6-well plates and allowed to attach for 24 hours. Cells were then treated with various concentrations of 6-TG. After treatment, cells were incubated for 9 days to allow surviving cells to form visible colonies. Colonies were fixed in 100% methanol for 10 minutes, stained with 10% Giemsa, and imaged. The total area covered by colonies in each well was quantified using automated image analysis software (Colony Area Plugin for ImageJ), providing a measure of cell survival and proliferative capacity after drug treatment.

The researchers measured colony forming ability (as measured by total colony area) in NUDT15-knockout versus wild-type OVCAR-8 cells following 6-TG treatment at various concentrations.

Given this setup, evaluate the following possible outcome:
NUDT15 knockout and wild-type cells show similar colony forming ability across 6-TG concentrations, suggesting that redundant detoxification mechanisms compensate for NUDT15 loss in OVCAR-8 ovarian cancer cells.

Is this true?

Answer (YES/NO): NO